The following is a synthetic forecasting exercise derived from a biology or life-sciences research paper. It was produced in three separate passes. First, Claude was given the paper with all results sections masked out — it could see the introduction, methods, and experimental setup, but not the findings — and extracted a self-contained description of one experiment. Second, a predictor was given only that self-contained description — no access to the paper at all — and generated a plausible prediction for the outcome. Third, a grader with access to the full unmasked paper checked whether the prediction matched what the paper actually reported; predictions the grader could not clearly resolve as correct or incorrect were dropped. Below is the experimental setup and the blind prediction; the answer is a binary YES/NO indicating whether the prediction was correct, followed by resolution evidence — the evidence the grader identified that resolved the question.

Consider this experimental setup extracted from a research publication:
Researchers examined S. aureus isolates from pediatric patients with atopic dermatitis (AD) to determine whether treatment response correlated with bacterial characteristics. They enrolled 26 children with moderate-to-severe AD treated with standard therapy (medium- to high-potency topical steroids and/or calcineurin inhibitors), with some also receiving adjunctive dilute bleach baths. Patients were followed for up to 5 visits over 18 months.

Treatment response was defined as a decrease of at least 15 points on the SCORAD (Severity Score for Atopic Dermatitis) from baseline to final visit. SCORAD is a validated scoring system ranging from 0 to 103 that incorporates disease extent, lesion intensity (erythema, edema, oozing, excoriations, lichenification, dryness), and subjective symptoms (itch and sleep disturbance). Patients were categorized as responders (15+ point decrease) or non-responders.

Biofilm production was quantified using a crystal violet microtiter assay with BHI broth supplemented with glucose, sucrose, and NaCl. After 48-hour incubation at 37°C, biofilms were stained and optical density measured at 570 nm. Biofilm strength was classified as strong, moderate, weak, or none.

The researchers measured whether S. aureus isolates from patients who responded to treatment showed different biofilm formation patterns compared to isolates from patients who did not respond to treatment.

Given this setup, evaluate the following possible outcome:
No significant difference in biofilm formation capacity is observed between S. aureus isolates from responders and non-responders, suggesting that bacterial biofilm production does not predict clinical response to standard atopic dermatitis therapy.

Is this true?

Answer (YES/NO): NO